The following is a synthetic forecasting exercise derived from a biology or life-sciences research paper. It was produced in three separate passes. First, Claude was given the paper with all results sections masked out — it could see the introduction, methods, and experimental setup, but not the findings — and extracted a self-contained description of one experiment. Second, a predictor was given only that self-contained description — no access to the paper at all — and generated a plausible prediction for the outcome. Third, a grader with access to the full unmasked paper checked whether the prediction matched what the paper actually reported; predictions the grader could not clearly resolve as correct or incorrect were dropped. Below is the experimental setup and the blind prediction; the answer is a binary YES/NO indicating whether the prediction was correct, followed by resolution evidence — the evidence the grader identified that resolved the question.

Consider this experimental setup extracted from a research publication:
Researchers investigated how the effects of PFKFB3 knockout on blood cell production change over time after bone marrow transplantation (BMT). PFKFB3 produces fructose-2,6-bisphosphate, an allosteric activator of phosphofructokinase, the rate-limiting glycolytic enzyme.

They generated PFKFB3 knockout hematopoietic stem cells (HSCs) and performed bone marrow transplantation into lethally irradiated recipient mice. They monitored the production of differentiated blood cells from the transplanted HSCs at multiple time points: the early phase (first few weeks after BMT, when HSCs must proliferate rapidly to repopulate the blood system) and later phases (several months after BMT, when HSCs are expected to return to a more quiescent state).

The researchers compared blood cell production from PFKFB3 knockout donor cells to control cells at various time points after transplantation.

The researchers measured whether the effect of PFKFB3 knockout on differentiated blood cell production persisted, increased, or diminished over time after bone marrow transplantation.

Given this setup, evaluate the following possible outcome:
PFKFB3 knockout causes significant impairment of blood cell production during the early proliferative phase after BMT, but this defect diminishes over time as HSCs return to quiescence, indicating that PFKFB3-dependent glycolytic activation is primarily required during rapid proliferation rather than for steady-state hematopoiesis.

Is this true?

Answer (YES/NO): YES